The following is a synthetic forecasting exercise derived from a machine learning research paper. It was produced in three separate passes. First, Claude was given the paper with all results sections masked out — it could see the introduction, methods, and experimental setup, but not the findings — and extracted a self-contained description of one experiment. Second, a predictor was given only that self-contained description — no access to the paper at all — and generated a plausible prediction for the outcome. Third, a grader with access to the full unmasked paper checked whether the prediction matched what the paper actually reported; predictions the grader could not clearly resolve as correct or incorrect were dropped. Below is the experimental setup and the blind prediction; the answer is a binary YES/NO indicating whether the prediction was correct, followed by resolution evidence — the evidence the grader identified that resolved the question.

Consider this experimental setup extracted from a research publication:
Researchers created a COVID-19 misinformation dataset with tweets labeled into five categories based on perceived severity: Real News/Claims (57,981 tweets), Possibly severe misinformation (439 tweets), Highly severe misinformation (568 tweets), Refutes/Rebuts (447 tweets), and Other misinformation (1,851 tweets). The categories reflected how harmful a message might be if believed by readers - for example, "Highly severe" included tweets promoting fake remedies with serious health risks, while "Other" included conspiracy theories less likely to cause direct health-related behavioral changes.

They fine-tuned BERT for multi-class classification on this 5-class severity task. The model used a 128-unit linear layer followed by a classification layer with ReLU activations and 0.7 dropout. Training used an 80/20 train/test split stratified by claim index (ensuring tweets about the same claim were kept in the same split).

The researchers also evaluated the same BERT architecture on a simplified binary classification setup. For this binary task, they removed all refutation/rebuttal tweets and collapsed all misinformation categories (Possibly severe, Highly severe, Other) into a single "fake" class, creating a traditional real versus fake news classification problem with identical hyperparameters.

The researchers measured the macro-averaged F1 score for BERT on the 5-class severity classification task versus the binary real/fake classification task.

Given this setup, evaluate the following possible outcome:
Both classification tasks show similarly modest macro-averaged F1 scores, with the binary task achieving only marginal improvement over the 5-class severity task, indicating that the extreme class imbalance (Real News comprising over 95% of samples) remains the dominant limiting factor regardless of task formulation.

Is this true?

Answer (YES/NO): NO